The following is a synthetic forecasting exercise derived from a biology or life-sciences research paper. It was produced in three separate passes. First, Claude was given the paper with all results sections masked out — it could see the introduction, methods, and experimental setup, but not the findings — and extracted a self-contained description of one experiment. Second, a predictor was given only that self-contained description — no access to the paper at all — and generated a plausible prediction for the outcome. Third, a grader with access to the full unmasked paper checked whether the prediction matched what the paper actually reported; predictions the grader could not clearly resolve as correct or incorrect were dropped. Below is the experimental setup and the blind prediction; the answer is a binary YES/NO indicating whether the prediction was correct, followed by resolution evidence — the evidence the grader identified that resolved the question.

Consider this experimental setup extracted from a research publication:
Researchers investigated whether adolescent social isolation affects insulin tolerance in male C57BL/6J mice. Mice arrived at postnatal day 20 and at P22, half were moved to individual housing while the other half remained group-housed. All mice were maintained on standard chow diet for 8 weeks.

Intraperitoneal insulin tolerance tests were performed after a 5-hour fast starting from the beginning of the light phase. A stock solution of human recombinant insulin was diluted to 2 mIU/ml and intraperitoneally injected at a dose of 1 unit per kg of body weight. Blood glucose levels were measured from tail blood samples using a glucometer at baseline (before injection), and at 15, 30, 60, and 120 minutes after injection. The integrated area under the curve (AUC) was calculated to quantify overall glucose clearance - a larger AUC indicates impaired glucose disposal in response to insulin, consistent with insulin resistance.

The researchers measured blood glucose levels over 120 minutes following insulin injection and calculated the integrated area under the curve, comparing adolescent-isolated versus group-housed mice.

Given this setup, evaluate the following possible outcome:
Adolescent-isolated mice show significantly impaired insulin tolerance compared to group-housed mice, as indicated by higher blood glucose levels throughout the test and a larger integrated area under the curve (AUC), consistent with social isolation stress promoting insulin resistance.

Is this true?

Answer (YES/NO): YES